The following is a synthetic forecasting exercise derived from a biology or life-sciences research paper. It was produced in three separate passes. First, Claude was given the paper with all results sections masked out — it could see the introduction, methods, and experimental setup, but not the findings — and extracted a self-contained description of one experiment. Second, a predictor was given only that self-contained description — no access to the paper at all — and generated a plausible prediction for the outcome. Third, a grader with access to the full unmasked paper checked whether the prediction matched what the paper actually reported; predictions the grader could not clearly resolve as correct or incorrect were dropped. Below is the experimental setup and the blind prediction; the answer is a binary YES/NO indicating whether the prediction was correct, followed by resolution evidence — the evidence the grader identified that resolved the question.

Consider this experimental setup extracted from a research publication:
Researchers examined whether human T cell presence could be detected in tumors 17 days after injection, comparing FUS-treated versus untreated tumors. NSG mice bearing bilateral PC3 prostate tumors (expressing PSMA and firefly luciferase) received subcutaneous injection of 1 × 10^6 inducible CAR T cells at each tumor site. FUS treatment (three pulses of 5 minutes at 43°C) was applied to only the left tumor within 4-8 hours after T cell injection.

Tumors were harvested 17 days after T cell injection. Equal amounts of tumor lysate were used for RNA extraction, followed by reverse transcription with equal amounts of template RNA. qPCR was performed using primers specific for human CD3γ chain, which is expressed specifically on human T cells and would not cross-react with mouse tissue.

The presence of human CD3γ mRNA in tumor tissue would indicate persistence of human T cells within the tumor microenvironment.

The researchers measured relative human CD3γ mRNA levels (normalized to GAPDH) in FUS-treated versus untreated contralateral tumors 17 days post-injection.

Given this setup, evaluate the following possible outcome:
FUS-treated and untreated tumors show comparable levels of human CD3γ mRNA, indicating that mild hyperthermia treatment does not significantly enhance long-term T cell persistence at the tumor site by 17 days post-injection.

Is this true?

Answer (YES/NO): NO